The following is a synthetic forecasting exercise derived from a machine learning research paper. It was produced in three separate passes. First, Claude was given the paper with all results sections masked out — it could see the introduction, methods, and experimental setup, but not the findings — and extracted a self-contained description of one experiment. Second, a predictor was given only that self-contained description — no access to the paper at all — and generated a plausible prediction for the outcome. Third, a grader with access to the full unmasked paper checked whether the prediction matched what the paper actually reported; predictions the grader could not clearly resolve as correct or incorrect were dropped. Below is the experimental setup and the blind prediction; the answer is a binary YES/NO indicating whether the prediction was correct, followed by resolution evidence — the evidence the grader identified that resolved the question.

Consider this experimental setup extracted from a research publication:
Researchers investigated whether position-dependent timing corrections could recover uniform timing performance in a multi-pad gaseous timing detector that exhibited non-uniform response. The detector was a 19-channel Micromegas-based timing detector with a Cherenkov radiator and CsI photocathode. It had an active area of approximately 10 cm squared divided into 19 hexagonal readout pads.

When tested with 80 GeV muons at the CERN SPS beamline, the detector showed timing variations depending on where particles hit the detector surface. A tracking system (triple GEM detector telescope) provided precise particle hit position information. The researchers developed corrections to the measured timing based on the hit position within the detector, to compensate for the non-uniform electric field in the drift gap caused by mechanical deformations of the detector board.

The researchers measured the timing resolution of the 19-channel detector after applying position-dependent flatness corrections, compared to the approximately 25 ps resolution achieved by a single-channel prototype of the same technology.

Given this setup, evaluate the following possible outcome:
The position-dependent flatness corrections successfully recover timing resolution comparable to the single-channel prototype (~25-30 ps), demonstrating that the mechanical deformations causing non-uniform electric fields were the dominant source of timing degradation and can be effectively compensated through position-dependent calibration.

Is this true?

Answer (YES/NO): YES